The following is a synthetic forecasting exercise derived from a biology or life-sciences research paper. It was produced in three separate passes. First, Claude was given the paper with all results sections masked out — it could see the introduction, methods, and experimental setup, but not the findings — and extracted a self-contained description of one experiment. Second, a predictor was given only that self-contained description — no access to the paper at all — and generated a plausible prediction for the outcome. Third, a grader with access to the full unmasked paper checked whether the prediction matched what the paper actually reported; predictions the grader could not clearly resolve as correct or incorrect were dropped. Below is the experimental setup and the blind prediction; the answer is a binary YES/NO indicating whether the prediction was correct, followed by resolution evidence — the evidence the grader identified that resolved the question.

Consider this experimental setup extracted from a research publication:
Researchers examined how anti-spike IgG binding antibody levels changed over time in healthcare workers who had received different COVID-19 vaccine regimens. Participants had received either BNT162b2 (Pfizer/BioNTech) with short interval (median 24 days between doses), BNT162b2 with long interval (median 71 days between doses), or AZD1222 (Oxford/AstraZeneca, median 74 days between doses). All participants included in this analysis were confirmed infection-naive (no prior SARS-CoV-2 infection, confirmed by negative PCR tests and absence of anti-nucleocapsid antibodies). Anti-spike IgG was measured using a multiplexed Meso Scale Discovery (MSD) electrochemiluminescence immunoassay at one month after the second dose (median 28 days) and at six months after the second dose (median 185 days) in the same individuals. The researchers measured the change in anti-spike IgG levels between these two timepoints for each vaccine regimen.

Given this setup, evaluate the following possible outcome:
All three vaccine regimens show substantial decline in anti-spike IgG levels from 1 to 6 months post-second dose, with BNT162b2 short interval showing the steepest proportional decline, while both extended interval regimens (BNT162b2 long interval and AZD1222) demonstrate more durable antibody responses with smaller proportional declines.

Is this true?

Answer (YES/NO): NO